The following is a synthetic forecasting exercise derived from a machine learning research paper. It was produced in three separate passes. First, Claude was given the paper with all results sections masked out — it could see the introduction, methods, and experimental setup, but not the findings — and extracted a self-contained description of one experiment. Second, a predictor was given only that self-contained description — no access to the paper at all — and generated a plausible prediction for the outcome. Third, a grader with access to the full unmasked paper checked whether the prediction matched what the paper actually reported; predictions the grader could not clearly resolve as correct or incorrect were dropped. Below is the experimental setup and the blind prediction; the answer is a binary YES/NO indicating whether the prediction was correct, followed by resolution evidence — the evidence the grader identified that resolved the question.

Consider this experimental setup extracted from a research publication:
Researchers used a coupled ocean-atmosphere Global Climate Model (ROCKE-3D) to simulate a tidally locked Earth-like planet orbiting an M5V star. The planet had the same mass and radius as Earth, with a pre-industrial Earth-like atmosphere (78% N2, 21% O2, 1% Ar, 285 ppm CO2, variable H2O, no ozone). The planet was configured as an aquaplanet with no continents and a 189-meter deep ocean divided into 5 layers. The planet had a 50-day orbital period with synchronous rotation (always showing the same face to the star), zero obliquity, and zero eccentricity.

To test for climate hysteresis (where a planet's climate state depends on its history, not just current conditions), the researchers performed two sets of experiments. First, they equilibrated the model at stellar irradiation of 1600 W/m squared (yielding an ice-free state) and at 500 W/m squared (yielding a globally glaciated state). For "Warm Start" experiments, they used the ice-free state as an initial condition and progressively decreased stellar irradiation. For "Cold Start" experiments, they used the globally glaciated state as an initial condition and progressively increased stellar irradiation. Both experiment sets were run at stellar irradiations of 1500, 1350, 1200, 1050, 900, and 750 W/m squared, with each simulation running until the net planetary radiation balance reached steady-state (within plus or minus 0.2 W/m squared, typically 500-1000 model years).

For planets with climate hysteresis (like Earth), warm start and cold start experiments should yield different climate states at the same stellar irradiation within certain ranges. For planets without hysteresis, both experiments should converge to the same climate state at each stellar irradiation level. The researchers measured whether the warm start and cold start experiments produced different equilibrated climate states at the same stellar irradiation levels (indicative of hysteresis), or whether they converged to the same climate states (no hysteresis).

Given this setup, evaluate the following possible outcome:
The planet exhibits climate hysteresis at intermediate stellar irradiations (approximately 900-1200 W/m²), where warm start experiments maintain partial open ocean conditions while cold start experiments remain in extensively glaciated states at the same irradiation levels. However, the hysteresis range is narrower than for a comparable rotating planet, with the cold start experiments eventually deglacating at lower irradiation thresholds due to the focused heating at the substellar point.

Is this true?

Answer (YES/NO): NO